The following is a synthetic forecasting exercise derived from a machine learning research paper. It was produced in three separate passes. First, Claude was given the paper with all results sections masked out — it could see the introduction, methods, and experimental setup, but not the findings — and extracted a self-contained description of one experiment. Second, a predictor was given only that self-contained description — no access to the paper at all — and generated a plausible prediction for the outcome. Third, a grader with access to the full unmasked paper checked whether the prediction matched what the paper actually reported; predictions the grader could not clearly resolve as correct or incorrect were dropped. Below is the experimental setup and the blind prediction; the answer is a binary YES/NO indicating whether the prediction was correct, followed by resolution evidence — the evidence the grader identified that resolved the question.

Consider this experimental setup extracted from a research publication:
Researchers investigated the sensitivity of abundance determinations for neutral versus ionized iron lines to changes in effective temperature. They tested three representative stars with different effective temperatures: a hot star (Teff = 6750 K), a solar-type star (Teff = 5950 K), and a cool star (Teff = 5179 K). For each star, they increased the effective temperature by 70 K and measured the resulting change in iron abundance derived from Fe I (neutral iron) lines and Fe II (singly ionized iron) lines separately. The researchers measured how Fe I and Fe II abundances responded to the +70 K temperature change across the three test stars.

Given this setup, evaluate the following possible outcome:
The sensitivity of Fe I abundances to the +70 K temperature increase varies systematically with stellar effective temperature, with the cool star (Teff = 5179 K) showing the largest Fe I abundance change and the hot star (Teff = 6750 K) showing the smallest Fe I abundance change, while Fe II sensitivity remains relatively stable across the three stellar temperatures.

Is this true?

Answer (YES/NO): NO